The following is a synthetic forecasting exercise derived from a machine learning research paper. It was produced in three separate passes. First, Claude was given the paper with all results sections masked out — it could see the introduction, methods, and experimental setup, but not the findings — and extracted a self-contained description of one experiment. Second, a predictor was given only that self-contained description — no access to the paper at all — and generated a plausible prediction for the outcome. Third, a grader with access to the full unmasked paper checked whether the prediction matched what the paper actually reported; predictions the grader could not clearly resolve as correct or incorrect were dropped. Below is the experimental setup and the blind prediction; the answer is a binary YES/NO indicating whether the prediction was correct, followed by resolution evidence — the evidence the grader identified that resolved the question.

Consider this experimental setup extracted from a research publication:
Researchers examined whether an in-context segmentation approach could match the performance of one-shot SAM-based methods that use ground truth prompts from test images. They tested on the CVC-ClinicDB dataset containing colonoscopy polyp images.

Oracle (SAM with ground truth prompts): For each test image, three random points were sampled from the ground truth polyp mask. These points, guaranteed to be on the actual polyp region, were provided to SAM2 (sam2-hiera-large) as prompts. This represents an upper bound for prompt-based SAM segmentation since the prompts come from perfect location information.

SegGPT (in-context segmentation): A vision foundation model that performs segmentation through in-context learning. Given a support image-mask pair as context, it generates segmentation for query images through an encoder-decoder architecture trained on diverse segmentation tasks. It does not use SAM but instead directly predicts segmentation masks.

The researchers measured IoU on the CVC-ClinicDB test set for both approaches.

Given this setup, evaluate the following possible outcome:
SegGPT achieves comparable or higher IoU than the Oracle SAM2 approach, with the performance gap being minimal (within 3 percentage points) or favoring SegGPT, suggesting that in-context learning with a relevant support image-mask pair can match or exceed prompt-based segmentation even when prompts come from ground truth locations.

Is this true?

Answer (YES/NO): NO